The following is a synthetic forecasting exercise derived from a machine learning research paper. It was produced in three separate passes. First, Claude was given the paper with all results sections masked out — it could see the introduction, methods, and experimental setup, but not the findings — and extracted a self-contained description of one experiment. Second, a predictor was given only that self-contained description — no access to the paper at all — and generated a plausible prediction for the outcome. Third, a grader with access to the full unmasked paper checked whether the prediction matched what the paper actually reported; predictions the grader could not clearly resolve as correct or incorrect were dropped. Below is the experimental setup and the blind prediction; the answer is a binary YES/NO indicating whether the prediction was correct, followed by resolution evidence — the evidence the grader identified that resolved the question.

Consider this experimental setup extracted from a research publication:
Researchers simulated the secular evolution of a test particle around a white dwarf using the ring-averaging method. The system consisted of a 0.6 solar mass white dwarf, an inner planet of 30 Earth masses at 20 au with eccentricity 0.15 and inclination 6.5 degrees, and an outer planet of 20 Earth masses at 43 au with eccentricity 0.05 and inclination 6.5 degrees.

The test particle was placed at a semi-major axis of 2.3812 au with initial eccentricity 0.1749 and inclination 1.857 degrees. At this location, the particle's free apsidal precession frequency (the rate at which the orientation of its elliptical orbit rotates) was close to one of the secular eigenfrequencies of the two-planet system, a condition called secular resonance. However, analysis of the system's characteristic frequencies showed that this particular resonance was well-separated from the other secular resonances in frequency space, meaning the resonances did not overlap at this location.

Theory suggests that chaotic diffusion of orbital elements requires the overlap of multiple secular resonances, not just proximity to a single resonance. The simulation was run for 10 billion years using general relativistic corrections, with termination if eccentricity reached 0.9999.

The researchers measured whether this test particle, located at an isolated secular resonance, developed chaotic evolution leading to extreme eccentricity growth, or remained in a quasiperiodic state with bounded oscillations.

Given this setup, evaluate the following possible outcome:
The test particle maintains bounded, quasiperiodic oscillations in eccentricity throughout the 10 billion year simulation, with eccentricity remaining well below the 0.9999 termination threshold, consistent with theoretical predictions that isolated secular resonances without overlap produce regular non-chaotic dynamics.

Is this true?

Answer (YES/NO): YES